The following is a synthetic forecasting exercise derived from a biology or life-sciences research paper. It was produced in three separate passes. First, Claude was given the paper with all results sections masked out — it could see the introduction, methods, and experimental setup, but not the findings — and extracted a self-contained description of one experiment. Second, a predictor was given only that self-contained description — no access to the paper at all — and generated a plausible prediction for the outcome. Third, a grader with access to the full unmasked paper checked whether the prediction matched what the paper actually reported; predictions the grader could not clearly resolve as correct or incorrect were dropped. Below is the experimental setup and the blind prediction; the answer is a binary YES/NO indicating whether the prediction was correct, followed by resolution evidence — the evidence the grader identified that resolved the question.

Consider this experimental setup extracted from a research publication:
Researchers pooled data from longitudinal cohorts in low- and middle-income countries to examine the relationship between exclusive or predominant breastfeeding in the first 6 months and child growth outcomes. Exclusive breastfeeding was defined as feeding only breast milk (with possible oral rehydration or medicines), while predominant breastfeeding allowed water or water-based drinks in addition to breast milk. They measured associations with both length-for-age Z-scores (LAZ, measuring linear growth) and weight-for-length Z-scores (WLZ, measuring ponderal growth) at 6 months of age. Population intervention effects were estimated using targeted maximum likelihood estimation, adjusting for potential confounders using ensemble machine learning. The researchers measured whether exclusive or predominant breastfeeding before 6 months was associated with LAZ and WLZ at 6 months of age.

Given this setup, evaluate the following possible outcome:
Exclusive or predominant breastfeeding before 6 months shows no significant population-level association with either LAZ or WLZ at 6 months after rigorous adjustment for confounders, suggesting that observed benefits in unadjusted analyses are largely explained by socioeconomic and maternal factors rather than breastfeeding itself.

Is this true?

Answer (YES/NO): NO